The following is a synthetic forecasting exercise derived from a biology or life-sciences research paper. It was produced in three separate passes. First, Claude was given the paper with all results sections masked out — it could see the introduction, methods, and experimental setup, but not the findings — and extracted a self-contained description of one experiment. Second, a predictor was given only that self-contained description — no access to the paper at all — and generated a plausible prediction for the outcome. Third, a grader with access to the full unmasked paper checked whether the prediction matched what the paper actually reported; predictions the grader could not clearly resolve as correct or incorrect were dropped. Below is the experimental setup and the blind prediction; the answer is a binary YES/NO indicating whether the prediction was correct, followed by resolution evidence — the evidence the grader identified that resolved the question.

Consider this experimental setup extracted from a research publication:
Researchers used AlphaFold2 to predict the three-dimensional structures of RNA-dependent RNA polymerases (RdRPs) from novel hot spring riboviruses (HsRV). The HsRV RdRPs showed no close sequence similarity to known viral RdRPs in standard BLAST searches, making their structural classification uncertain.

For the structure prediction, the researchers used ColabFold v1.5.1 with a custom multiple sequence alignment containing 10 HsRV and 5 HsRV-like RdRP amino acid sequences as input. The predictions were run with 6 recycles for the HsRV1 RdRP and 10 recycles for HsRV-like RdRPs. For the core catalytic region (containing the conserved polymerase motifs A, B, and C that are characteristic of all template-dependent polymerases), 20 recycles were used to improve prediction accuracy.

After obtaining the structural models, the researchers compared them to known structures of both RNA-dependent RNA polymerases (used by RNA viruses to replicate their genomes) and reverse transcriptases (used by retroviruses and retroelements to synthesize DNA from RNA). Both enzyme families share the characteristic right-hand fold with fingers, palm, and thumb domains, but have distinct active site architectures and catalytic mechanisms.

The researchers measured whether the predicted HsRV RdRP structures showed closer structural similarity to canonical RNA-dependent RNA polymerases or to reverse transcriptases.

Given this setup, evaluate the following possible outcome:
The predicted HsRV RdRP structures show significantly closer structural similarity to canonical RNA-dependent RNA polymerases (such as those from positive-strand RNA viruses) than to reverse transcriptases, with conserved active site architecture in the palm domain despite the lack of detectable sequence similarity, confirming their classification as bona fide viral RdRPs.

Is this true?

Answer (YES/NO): NO